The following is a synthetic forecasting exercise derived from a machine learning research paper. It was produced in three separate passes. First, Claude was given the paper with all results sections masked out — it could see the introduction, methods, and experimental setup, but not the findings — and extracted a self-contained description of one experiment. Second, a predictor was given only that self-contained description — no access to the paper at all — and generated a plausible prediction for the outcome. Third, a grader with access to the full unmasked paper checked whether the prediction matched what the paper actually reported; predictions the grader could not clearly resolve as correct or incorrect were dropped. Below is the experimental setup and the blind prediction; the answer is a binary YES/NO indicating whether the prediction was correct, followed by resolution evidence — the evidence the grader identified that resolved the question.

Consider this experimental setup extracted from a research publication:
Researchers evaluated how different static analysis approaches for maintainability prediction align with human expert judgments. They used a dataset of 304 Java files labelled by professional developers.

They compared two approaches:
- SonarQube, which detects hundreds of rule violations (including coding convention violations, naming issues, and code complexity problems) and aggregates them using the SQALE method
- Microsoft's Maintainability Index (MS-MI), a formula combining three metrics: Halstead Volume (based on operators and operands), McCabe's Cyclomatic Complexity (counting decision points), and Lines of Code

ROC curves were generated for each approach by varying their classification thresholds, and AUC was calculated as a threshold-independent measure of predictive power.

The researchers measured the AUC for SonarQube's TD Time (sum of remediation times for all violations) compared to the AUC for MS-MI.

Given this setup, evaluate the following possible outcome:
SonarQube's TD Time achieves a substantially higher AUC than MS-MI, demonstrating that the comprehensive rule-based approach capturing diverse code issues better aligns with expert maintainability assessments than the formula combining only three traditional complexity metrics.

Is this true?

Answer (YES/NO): NO